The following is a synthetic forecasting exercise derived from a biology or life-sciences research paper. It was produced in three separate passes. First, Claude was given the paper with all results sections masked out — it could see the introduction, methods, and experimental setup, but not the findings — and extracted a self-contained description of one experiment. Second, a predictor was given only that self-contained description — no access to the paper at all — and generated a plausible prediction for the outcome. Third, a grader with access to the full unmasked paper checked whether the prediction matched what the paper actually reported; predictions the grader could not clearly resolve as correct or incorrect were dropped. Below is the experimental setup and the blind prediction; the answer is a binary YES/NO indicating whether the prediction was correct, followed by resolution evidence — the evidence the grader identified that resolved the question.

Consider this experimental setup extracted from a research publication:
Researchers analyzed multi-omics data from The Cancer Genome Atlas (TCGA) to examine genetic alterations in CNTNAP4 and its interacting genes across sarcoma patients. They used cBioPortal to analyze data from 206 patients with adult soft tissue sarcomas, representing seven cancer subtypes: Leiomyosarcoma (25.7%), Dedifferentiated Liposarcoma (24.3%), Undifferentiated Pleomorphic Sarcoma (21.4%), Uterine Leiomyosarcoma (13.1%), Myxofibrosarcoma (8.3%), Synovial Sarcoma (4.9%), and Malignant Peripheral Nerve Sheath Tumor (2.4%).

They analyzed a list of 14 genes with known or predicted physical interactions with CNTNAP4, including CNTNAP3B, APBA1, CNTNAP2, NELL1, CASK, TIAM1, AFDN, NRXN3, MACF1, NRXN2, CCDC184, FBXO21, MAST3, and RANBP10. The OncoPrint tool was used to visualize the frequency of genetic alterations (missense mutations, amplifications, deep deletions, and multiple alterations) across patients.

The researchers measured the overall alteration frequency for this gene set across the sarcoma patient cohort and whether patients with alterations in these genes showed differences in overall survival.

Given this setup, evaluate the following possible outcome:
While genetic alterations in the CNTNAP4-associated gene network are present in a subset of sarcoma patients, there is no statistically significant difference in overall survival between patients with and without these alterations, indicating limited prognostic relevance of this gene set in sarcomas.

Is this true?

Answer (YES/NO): NO